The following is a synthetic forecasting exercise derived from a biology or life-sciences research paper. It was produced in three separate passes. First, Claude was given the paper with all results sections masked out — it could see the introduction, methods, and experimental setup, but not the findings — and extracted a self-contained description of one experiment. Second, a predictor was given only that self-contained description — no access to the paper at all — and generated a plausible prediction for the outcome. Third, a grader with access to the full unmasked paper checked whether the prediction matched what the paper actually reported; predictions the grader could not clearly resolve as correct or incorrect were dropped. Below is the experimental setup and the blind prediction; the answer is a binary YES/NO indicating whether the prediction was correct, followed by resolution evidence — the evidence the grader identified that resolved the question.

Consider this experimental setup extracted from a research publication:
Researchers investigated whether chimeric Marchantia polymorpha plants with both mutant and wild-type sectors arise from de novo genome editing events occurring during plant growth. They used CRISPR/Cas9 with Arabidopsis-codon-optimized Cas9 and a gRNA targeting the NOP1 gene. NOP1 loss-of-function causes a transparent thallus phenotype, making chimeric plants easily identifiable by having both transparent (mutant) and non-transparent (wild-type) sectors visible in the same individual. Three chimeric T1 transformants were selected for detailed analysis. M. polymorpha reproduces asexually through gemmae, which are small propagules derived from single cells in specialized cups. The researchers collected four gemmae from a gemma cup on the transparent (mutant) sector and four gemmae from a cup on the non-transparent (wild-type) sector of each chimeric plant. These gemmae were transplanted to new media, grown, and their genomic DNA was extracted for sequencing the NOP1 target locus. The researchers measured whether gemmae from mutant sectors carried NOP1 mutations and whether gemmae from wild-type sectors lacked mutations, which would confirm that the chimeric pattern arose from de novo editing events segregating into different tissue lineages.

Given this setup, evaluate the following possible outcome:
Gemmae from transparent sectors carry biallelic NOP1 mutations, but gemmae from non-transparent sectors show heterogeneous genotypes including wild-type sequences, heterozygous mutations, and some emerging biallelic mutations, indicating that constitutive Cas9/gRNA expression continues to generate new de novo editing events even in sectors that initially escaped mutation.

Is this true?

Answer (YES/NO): NO